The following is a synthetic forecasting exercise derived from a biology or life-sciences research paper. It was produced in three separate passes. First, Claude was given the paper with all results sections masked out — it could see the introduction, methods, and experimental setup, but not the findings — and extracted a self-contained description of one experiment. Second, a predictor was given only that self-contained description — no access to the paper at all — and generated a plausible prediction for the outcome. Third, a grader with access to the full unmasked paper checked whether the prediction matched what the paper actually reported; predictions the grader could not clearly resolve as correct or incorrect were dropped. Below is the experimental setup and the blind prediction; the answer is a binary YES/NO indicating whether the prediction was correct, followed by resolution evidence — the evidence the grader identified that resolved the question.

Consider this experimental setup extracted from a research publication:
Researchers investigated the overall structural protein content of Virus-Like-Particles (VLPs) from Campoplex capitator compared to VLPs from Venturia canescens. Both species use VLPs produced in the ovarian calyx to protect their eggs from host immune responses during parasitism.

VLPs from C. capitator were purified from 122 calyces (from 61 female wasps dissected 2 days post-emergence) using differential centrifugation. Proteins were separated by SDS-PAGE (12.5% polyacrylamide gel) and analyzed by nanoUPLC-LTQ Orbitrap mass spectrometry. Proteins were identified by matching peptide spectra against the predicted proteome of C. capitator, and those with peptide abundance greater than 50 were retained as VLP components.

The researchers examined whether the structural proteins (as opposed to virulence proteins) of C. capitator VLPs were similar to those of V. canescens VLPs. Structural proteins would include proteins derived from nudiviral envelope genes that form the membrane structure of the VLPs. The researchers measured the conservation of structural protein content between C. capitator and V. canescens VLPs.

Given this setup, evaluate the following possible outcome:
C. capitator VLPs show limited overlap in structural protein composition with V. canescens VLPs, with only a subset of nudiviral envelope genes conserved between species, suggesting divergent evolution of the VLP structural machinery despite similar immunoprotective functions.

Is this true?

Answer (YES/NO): NO